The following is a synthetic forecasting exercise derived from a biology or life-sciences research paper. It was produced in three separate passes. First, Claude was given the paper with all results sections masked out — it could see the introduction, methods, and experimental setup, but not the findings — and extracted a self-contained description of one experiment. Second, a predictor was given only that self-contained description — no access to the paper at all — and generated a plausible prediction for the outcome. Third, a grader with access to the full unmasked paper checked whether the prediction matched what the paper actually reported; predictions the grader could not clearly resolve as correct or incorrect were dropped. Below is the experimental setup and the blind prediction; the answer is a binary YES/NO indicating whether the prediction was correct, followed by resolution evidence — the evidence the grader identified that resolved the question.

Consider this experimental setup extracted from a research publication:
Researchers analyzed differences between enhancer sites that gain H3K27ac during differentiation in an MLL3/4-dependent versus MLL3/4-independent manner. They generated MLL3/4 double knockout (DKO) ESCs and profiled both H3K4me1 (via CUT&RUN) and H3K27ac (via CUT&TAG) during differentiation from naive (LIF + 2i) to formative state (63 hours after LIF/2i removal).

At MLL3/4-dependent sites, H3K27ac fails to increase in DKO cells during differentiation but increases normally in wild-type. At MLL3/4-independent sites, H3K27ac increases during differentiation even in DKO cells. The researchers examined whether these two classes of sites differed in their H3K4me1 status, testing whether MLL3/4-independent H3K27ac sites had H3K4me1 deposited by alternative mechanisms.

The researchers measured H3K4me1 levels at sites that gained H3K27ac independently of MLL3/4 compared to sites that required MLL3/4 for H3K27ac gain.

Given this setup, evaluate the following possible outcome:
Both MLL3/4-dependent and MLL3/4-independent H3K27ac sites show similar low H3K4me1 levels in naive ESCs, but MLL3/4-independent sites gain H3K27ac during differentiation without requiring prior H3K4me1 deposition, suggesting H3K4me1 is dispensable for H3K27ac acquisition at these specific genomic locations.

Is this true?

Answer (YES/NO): NO